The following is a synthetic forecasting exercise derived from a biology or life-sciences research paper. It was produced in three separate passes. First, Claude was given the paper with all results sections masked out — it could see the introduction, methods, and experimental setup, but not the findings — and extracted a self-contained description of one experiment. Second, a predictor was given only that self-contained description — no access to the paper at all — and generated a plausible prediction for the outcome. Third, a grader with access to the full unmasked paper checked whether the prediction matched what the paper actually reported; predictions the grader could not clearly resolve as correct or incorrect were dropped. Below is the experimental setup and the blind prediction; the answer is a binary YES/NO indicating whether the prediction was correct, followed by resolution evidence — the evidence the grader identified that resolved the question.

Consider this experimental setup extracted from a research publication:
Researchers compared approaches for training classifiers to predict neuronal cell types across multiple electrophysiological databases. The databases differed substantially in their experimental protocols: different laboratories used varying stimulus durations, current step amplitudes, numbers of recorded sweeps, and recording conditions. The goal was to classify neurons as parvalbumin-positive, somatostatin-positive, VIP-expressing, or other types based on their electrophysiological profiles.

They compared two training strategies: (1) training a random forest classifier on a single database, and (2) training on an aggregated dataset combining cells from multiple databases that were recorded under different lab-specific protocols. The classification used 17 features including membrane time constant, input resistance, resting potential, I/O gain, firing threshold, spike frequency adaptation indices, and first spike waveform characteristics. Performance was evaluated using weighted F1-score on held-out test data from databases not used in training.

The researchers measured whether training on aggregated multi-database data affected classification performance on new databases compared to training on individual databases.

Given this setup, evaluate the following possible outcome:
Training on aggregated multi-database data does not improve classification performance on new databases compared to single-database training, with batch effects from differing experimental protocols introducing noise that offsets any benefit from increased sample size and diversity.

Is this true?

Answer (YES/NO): NO